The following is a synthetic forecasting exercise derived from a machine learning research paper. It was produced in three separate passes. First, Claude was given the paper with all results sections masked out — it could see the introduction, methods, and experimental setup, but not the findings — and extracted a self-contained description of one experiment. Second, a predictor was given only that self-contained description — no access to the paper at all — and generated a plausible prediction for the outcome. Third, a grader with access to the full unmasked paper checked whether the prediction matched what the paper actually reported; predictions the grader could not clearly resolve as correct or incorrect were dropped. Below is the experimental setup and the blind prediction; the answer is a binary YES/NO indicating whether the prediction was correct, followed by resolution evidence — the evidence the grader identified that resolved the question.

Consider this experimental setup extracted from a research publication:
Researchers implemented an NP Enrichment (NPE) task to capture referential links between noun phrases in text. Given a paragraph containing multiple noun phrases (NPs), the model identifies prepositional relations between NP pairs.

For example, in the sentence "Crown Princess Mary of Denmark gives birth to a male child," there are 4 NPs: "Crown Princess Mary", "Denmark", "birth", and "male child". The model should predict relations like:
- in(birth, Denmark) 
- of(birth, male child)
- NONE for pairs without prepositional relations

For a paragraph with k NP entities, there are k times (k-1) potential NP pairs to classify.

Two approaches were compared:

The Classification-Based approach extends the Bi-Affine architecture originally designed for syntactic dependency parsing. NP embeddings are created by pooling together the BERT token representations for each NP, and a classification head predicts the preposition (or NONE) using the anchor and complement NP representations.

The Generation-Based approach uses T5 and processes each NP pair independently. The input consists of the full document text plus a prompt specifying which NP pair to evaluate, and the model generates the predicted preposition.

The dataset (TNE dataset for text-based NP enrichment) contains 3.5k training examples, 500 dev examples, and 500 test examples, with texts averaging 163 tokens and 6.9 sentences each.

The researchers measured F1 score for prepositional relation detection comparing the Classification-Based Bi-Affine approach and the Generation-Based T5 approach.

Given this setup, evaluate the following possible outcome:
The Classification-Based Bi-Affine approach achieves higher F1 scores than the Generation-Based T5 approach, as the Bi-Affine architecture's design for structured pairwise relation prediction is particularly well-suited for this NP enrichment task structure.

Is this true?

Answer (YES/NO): NO